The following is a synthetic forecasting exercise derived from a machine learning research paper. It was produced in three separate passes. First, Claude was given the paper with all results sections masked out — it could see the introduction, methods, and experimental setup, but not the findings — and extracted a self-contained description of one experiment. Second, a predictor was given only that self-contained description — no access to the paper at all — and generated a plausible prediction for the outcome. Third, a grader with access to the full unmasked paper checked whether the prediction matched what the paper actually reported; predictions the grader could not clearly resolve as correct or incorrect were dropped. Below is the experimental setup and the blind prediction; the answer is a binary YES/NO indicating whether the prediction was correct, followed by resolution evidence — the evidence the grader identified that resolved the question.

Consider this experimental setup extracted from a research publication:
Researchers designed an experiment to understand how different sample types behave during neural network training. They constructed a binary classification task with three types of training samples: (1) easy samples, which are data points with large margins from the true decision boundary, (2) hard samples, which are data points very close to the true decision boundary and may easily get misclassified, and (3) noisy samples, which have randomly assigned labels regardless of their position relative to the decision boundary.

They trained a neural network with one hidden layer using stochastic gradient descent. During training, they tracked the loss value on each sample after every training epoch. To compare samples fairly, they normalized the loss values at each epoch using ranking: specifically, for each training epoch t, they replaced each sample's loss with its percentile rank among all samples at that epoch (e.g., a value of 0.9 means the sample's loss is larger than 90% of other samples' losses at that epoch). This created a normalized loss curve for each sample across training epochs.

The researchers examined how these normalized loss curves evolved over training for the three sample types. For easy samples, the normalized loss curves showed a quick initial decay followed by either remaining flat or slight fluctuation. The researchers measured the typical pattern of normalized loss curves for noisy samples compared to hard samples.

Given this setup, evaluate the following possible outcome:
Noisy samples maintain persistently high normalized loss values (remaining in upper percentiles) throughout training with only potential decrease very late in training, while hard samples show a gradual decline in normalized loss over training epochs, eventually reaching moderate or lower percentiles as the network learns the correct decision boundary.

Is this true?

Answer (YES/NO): NO